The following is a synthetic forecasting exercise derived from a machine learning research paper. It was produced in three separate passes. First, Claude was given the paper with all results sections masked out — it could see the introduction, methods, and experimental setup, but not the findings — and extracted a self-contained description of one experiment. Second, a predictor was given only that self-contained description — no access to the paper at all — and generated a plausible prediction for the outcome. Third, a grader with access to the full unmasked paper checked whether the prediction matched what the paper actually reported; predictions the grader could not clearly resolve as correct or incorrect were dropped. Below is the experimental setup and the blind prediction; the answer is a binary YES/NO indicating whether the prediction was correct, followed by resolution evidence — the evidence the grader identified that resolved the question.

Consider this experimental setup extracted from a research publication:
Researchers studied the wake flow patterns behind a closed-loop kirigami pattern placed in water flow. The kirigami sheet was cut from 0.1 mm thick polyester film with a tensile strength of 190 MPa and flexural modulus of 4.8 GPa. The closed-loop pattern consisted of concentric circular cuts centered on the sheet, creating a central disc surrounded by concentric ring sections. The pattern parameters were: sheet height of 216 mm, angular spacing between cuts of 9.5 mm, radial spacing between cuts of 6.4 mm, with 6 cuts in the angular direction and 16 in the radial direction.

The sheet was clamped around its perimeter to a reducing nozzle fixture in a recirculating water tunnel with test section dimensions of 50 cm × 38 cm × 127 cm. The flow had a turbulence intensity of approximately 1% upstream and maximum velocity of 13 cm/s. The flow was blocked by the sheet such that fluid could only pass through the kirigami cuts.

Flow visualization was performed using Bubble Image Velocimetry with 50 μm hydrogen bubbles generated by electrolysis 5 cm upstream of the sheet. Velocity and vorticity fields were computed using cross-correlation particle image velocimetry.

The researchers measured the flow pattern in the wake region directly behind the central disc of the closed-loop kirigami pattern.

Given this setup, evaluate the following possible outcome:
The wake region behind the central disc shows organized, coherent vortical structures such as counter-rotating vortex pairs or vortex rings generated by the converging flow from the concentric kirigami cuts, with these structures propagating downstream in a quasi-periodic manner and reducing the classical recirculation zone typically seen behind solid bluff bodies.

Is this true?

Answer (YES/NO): NO